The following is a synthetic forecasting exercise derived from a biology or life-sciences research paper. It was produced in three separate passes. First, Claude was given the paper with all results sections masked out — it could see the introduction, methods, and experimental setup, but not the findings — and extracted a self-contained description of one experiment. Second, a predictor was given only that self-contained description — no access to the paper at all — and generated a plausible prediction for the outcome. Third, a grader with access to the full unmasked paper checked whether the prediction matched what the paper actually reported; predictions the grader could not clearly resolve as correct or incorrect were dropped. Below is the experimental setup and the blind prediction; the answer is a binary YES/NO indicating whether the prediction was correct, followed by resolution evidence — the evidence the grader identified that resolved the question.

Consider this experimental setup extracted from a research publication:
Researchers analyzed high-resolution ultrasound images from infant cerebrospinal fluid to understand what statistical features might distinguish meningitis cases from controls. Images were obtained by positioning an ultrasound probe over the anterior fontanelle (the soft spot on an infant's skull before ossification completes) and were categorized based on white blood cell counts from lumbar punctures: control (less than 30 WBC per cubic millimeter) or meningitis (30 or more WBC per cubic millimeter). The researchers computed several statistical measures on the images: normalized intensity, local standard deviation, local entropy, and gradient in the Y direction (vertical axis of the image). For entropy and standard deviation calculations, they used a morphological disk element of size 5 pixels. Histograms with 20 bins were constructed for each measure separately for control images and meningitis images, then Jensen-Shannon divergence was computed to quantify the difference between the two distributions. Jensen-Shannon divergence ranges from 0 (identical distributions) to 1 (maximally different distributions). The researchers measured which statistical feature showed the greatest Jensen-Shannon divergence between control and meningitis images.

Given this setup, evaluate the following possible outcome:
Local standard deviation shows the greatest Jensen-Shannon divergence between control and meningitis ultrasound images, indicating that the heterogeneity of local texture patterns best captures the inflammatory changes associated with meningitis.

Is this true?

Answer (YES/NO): NO